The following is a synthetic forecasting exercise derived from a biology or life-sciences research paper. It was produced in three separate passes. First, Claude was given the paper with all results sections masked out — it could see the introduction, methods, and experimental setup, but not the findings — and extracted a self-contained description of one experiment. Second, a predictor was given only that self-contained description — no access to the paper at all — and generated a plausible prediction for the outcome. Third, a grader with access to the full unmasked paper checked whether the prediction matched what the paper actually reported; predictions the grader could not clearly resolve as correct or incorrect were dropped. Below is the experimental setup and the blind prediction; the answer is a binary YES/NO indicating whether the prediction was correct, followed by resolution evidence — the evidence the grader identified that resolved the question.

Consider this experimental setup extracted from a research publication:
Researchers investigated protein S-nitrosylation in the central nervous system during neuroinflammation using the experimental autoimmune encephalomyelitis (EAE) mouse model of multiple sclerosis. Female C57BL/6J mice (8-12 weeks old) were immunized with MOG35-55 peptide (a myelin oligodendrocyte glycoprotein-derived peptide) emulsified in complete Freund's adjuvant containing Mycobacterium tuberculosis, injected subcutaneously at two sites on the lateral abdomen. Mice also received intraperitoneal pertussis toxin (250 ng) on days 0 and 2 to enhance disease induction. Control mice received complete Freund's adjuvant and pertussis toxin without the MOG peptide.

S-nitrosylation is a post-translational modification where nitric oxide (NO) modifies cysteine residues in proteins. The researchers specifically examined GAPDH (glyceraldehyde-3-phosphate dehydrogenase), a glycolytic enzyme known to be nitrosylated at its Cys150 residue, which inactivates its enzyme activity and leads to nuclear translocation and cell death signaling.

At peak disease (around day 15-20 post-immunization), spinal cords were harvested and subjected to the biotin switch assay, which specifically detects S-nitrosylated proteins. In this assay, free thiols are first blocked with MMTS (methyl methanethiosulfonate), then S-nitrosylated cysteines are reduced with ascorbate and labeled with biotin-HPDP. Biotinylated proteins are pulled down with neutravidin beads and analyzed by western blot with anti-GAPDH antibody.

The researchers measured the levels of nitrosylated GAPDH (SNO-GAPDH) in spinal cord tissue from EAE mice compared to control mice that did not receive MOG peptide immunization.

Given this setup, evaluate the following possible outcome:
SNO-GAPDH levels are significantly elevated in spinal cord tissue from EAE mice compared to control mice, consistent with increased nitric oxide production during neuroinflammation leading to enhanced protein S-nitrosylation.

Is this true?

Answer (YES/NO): YES